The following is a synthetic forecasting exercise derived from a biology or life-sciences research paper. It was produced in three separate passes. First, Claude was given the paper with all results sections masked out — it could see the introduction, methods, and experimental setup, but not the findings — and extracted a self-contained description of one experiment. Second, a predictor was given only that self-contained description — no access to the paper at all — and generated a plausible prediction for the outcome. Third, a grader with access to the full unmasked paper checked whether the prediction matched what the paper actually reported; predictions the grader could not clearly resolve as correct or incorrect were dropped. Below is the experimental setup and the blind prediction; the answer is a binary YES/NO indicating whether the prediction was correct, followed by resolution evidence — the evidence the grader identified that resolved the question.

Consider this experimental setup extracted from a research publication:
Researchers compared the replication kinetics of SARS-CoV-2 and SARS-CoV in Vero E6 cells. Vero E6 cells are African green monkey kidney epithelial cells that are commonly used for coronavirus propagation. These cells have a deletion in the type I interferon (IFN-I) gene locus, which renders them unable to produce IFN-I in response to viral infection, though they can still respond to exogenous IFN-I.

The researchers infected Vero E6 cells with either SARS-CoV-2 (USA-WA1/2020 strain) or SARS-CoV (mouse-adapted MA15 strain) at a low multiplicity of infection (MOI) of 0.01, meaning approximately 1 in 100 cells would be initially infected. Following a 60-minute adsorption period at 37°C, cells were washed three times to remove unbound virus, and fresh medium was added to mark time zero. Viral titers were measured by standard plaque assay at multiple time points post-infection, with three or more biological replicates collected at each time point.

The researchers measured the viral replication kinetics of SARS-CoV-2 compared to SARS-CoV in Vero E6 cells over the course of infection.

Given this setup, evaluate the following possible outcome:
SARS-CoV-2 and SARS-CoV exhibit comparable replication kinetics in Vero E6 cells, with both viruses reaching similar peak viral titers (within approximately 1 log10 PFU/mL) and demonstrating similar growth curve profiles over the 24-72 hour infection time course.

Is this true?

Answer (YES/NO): YES